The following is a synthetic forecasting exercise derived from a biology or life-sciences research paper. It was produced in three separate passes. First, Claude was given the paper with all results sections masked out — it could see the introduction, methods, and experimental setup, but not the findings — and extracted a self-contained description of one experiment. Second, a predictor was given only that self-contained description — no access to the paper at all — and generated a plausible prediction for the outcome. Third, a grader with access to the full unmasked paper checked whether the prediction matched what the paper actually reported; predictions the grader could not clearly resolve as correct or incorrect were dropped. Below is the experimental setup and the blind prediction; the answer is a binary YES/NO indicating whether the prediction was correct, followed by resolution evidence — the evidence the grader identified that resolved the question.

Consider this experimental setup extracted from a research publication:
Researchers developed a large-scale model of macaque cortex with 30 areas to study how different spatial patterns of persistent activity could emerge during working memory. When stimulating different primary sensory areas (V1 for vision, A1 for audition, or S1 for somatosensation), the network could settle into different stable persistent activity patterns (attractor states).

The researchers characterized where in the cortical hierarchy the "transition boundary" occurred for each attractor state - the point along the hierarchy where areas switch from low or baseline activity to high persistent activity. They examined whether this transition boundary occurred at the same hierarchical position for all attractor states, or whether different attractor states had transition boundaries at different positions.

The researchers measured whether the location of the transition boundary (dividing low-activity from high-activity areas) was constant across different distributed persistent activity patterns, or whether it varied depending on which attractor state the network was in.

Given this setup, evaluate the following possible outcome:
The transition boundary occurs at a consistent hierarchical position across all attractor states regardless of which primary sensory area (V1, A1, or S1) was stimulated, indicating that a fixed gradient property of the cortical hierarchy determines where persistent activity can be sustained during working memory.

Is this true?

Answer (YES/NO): NO